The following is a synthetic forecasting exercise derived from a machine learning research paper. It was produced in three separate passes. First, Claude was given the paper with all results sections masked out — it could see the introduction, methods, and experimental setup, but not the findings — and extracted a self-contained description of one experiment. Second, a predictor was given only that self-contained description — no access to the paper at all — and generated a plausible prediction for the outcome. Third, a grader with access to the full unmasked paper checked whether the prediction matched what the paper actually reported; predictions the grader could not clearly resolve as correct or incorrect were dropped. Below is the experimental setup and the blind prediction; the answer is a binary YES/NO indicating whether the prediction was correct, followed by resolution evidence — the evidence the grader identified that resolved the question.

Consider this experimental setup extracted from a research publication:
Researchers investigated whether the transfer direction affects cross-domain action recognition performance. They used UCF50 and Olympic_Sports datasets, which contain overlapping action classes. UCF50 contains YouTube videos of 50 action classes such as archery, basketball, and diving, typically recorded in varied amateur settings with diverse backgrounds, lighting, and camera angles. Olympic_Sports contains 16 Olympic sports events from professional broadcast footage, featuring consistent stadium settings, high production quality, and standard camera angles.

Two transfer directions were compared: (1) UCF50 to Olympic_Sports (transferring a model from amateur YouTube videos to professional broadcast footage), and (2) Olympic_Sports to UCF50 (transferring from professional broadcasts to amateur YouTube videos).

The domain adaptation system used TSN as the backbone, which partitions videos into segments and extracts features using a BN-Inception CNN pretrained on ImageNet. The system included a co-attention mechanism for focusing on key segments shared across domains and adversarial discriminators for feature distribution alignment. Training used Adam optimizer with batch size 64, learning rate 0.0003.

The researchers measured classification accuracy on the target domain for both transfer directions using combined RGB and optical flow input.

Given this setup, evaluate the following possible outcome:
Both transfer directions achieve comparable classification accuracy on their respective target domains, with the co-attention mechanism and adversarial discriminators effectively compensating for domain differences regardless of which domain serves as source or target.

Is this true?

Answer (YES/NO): YES